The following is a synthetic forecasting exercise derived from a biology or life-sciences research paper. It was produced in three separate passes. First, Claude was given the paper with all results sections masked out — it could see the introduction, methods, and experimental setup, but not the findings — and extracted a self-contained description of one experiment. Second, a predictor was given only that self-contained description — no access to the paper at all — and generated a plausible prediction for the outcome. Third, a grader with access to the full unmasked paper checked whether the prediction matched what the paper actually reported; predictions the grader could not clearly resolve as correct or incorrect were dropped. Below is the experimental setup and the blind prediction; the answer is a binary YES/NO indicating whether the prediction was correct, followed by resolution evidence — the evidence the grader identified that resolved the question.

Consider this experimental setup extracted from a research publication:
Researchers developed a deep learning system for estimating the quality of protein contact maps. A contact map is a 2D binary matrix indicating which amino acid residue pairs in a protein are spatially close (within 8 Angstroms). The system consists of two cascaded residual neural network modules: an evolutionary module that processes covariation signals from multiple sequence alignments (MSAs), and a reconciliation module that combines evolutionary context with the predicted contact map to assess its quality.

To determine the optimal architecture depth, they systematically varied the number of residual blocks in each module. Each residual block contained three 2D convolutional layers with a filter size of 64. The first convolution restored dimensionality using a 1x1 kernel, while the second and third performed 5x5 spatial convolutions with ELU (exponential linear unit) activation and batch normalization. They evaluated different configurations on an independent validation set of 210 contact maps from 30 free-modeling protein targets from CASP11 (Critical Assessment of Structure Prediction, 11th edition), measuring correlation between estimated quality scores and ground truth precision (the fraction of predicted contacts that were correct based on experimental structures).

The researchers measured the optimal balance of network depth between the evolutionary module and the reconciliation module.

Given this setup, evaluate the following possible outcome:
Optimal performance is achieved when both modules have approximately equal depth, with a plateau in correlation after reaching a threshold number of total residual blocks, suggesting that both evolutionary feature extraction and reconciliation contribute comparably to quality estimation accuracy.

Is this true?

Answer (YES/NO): NO